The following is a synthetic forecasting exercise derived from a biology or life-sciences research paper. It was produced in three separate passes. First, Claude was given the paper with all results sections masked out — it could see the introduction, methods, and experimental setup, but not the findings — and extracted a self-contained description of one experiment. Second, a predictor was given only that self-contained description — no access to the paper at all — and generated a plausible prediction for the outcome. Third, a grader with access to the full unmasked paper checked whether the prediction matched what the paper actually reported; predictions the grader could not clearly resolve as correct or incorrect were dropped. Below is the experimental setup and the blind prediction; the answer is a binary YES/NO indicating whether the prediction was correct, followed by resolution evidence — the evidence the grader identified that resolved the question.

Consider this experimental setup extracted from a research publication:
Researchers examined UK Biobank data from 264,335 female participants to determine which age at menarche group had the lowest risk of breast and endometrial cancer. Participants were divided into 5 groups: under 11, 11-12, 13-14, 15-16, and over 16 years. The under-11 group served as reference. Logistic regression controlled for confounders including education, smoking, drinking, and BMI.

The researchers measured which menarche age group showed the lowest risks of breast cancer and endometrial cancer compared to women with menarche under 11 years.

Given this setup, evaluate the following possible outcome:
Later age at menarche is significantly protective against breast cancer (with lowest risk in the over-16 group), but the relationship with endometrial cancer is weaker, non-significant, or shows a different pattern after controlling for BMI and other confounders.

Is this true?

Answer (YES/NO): NO